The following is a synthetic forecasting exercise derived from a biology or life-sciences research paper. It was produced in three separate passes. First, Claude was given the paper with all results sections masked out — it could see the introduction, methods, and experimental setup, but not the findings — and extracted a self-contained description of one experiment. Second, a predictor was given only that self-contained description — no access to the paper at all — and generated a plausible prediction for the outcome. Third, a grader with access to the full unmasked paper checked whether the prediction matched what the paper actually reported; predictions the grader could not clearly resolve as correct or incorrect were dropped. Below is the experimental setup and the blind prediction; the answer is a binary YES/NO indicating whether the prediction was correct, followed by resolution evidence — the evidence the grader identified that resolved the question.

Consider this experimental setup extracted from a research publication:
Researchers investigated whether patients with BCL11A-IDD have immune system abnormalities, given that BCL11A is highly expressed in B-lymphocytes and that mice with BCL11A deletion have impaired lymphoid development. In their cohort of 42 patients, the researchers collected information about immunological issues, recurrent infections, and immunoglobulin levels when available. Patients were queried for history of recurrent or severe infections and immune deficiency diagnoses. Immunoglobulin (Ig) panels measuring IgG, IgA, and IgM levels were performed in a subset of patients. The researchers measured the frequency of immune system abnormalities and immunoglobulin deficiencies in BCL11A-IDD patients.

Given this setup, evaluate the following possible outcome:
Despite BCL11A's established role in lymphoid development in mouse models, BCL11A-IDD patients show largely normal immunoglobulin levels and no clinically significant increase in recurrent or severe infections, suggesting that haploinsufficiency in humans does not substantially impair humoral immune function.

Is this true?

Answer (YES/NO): YES